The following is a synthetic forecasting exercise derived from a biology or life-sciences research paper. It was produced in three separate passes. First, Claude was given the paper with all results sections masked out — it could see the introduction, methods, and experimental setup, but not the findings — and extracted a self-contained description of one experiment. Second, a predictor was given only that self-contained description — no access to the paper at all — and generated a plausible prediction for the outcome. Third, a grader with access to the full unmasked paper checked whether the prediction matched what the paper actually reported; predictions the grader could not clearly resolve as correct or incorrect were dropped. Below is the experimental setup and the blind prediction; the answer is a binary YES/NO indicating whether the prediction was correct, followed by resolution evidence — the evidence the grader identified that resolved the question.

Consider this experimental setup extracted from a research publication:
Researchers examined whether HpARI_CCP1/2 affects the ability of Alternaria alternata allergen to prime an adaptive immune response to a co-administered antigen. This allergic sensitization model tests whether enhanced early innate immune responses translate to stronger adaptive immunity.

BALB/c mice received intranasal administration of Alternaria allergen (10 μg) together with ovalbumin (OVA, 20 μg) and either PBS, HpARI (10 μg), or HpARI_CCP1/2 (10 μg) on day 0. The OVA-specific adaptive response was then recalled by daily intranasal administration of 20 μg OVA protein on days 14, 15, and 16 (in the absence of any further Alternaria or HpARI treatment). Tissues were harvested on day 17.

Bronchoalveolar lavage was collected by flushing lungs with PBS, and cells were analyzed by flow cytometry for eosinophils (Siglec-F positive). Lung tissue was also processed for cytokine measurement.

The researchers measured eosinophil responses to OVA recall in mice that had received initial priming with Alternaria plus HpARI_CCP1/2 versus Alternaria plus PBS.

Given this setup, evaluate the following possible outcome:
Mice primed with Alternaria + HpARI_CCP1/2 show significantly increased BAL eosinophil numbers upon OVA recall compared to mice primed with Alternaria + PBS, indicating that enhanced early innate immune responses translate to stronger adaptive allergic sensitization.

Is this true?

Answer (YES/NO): YES